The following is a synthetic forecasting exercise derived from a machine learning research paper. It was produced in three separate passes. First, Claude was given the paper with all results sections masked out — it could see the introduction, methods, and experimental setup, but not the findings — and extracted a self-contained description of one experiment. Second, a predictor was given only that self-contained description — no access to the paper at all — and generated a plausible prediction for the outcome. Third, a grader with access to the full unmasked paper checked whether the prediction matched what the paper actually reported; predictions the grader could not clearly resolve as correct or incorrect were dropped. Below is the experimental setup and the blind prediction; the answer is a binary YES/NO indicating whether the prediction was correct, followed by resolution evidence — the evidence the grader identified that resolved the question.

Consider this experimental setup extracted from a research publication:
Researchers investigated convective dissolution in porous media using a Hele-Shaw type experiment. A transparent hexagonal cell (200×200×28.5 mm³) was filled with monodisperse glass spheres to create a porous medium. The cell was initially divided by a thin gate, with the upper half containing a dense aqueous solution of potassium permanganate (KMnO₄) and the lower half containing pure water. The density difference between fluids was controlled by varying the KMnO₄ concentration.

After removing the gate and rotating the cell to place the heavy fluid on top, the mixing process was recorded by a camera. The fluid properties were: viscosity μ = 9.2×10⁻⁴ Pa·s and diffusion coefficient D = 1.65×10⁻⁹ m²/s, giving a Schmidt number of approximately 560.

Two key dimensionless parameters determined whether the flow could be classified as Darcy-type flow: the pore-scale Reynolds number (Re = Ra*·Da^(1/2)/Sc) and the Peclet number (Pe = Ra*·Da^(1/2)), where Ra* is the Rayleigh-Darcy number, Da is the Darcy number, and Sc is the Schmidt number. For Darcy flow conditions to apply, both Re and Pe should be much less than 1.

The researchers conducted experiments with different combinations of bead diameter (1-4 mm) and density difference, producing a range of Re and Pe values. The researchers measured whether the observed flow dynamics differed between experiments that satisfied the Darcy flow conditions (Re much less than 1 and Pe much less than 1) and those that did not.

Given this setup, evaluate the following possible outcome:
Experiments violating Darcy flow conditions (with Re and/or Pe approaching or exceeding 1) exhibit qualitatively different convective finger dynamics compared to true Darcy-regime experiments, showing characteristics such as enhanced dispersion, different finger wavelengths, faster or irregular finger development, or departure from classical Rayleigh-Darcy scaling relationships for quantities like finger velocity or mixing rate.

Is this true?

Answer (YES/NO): YES